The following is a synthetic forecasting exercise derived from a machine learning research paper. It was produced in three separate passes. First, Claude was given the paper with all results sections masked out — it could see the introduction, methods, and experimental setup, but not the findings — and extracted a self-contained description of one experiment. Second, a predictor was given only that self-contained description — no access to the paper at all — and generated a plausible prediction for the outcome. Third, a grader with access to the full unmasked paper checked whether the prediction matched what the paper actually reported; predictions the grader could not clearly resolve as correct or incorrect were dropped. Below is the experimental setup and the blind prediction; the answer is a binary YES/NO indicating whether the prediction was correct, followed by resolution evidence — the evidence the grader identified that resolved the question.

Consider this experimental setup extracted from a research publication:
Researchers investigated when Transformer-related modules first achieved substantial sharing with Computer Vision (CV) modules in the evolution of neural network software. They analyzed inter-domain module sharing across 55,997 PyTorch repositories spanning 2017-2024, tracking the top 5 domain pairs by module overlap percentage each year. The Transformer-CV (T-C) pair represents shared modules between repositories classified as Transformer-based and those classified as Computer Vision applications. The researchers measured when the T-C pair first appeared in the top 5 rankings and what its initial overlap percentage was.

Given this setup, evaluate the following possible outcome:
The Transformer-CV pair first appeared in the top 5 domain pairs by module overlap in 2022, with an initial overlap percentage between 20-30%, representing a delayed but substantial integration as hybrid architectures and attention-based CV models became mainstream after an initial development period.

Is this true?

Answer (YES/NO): NO